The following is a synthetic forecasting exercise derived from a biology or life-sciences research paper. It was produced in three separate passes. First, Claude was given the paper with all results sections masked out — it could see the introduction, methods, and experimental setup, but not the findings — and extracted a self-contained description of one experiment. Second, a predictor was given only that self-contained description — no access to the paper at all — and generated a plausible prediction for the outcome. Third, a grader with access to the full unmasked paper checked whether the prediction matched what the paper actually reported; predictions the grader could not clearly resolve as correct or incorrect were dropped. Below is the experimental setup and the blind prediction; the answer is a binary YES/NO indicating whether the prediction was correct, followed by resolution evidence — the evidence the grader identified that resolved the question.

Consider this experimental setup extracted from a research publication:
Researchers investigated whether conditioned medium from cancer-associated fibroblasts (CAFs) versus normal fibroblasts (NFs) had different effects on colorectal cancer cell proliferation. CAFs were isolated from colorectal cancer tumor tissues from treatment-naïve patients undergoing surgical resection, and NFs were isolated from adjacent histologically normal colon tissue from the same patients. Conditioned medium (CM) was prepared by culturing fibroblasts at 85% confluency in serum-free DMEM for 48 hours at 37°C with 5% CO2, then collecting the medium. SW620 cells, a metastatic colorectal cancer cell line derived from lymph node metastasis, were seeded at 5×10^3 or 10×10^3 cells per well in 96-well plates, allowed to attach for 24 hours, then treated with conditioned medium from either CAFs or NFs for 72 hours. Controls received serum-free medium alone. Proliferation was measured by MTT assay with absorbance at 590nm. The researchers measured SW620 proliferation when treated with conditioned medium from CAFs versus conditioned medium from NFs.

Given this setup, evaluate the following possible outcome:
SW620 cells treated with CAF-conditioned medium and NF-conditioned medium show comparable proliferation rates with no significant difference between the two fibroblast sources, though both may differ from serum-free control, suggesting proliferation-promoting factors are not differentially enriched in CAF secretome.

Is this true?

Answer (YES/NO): NO